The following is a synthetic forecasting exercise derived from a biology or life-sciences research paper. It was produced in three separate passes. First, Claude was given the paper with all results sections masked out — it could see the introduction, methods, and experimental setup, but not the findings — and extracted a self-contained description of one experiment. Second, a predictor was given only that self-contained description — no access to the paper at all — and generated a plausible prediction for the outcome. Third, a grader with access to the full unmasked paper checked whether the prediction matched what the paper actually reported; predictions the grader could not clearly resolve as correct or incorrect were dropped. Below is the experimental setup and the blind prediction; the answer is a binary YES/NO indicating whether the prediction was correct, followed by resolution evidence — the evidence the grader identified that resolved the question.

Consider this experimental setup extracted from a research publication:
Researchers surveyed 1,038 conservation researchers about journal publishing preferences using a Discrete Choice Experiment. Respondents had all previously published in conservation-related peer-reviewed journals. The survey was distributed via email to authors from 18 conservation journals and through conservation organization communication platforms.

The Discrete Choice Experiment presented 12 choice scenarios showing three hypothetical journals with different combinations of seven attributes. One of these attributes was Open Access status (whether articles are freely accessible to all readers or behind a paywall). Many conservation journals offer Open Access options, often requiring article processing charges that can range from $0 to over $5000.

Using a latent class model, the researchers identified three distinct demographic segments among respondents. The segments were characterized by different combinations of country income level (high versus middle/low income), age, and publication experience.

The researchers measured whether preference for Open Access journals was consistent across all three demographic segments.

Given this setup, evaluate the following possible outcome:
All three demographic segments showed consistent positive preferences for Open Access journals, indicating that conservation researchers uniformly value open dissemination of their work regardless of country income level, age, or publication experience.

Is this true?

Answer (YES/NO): NO